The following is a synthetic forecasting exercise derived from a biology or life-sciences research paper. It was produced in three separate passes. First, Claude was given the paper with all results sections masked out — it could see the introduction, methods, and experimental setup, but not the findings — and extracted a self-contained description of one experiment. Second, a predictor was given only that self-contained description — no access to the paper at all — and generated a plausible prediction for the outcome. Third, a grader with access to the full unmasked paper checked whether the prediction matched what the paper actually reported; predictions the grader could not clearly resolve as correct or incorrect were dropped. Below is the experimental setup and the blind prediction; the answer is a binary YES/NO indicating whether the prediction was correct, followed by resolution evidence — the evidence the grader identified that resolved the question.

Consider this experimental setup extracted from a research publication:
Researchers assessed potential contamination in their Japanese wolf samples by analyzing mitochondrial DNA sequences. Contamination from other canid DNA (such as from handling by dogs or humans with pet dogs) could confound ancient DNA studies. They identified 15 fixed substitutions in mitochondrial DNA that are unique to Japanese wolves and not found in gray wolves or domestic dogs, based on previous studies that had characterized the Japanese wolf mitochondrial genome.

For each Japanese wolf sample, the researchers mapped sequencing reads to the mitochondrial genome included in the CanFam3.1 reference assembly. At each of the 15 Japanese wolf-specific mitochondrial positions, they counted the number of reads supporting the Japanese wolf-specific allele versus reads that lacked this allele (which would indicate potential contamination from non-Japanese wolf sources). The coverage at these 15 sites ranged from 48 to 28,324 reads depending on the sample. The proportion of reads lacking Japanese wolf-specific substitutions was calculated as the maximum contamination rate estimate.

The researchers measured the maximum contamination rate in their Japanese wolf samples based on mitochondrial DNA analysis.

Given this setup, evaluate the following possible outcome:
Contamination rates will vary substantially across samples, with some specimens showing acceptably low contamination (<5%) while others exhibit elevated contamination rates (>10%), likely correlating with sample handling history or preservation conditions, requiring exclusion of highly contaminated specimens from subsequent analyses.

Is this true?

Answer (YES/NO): NO